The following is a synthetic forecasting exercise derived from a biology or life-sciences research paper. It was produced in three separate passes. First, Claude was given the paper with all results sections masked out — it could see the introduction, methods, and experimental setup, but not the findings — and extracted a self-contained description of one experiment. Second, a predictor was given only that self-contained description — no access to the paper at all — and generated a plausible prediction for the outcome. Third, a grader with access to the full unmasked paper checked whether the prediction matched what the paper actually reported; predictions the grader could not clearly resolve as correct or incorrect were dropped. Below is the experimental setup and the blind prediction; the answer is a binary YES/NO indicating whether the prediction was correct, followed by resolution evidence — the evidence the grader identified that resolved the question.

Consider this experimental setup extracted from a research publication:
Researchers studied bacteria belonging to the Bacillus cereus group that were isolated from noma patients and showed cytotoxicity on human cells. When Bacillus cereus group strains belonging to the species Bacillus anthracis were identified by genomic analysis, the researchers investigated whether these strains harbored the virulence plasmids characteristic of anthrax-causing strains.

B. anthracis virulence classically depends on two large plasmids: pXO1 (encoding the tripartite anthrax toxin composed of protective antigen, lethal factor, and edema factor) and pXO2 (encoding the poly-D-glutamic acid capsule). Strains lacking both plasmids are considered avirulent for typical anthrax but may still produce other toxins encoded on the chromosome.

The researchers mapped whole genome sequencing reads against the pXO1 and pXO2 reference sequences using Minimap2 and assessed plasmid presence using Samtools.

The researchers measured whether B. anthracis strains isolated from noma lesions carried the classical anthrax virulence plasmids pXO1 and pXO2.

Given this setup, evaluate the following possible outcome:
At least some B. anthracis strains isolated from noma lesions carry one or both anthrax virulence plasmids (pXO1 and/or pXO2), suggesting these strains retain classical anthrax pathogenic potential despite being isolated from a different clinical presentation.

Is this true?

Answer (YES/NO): NO